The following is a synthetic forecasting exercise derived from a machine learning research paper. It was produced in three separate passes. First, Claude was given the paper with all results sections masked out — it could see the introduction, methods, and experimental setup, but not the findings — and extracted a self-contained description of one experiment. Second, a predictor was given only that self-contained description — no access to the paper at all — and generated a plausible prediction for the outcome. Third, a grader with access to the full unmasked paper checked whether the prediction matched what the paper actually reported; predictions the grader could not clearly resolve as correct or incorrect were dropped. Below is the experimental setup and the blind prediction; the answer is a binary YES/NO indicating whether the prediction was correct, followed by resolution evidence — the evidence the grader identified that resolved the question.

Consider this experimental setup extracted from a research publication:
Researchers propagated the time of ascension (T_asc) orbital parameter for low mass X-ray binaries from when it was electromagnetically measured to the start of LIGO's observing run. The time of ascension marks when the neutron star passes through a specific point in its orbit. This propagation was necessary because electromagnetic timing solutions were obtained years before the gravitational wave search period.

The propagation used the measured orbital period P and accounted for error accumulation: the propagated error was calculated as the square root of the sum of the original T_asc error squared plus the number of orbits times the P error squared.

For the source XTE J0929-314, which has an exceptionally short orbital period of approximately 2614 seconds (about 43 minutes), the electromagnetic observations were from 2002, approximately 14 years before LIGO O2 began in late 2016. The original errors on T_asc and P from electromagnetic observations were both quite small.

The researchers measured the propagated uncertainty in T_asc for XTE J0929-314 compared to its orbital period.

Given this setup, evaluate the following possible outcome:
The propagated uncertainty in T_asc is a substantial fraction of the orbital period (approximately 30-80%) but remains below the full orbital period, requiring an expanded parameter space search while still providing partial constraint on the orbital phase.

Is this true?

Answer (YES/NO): NO